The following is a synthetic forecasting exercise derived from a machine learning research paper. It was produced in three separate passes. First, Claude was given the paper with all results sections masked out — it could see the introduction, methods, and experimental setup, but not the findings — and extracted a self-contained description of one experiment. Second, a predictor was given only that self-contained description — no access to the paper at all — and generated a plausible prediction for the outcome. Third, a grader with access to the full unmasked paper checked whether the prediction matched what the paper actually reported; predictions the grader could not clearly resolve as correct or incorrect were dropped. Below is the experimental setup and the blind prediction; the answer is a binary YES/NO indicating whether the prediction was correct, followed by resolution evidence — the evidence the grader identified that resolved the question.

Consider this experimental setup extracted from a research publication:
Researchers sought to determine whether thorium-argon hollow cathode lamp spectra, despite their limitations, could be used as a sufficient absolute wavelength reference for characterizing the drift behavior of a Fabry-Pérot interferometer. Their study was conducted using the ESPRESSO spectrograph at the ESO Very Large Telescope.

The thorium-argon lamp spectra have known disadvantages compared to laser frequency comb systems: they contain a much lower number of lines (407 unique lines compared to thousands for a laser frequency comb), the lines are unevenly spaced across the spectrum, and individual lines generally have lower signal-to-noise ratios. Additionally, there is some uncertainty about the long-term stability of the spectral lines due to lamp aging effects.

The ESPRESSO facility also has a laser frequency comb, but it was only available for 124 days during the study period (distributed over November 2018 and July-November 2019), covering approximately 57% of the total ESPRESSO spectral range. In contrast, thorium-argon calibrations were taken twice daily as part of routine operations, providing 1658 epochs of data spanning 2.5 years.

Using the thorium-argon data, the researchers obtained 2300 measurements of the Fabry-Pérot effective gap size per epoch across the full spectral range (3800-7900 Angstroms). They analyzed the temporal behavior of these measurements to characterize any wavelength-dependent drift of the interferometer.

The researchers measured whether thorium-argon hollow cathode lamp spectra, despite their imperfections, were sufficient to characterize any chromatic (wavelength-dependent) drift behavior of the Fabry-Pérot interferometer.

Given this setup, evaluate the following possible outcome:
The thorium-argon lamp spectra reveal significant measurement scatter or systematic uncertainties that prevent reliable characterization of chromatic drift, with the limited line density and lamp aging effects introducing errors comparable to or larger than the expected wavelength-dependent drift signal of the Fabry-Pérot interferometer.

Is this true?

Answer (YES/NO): NO